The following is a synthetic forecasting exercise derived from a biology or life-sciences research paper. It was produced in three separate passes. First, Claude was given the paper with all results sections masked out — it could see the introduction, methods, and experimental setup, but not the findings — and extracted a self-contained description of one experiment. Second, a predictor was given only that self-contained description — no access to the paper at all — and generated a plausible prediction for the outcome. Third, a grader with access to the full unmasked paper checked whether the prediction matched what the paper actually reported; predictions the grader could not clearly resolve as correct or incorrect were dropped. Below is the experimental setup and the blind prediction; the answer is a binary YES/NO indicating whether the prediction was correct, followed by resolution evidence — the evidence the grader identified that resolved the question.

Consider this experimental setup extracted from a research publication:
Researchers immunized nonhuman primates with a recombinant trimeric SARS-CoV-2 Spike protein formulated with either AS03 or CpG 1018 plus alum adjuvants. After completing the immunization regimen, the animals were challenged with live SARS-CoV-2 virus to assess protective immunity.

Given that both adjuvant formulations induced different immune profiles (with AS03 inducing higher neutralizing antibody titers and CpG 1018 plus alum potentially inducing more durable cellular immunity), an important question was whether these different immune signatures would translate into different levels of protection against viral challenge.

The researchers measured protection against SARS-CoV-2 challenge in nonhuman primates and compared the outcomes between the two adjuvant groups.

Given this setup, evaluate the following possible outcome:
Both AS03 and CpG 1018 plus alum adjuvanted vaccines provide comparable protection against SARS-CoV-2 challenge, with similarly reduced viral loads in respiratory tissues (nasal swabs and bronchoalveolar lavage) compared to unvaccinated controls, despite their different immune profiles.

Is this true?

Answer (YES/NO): NO